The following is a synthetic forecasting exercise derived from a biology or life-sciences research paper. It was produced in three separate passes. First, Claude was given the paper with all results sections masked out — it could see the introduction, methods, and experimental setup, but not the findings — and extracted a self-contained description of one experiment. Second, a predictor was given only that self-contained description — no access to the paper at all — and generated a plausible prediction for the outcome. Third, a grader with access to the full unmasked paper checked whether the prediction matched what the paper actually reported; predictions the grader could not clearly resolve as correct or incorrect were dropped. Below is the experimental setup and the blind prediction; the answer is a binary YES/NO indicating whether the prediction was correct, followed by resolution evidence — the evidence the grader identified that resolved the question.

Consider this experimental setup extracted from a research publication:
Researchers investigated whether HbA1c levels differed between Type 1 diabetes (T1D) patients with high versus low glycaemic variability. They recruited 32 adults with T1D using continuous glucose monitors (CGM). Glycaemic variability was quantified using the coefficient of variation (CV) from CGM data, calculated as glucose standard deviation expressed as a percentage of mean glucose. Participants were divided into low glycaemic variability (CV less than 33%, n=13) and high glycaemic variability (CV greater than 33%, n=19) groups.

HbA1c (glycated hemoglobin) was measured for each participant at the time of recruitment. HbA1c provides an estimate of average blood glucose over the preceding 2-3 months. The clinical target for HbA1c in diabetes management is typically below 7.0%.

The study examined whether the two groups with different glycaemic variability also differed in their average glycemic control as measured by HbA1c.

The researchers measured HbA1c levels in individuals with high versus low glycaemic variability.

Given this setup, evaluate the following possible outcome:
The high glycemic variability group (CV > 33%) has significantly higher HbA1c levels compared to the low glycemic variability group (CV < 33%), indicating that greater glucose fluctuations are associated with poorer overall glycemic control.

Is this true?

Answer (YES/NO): NO